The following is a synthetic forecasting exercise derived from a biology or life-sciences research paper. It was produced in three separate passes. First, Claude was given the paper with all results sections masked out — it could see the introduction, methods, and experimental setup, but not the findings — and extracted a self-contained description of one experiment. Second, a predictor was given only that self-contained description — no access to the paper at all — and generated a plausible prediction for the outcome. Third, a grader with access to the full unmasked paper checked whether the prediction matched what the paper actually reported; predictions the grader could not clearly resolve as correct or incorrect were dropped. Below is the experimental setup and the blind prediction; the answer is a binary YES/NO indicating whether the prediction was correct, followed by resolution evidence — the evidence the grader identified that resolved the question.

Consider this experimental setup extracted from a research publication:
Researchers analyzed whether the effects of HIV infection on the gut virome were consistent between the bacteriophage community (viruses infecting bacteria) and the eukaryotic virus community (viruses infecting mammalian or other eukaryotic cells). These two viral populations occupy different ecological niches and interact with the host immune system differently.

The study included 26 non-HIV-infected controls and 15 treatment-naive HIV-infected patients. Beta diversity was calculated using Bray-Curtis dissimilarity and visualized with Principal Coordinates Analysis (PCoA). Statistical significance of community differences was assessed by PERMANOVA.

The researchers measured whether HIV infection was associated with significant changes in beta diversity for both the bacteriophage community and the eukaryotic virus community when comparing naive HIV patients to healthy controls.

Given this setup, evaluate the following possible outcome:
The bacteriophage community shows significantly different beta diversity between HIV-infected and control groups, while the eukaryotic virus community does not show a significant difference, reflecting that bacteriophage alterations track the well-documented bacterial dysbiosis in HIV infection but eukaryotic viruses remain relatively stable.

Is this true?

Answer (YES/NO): YES